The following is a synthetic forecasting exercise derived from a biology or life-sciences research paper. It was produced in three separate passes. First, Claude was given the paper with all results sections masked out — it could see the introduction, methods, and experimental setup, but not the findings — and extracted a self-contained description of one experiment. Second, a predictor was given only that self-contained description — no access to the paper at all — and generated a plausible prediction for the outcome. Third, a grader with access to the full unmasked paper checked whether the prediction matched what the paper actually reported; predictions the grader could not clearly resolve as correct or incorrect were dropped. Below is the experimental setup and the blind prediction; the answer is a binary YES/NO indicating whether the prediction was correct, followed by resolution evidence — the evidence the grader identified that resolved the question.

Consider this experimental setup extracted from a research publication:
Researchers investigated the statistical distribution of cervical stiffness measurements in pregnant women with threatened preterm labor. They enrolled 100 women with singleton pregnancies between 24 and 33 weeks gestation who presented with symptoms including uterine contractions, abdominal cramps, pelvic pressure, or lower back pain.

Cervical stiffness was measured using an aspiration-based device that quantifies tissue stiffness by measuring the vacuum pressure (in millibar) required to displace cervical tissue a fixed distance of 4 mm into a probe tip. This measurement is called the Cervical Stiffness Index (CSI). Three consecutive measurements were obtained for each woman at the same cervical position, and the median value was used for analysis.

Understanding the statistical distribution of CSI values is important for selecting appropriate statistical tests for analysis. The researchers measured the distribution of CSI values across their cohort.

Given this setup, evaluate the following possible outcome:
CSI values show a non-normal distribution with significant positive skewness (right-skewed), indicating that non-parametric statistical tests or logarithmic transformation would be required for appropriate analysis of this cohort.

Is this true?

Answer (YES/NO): YES